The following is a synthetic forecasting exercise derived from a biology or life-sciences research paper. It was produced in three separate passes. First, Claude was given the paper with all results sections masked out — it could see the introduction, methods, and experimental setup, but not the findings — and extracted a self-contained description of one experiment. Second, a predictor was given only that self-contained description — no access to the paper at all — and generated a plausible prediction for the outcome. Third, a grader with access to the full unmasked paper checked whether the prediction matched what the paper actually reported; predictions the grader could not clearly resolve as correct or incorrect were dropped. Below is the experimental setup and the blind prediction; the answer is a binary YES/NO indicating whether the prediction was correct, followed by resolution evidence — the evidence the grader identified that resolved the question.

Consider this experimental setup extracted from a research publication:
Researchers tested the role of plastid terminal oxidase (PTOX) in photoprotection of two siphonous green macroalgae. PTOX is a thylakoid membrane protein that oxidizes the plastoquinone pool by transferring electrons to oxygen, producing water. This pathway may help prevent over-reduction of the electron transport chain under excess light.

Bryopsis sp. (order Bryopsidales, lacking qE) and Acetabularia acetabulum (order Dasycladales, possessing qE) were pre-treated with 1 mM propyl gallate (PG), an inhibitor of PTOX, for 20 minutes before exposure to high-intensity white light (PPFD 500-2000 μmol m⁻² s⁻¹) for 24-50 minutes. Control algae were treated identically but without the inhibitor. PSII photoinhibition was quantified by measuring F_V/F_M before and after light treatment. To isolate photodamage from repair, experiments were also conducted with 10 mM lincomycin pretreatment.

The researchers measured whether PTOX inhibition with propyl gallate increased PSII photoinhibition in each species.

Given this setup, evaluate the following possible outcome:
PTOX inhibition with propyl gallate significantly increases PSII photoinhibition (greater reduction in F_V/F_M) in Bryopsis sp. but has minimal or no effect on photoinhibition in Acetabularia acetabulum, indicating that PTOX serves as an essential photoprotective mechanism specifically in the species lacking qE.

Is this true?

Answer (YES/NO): YES